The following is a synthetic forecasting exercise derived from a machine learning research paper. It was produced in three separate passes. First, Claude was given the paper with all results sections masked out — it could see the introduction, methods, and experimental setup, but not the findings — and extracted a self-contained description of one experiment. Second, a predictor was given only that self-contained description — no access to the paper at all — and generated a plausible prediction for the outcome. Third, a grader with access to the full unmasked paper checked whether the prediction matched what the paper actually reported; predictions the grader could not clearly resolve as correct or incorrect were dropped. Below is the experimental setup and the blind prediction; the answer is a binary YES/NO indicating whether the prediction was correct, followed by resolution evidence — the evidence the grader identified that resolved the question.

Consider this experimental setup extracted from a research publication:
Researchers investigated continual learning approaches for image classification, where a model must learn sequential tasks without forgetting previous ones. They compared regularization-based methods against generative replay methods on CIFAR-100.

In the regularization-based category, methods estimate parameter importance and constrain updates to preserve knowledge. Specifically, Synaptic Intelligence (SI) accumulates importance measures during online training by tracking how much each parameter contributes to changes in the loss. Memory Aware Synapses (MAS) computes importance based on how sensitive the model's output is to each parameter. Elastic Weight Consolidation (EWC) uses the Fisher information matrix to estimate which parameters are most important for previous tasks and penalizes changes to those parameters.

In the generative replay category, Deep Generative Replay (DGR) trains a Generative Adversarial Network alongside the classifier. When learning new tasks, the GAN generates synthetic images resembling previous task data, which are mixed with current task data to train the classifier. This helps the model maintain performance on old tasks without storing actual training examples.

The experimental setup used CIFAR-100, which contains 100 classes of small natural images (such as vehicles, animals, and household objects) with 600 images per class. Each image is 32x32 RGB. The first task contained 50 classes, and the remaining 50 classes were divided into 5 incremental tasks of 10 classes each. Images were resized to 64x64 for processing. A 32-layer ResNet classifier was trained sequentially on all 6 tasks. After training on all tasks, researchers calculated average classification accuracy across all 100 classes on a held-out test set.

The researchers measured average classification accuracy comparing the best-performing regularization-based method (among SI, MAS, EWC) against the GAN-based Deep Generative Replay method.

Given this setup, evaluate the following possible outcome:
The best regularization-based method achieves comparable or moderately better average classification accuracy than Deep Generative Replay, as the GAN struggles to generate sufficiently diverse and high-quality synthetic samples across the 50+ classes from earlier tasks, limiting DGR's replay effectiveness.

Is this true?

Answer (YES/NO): NO